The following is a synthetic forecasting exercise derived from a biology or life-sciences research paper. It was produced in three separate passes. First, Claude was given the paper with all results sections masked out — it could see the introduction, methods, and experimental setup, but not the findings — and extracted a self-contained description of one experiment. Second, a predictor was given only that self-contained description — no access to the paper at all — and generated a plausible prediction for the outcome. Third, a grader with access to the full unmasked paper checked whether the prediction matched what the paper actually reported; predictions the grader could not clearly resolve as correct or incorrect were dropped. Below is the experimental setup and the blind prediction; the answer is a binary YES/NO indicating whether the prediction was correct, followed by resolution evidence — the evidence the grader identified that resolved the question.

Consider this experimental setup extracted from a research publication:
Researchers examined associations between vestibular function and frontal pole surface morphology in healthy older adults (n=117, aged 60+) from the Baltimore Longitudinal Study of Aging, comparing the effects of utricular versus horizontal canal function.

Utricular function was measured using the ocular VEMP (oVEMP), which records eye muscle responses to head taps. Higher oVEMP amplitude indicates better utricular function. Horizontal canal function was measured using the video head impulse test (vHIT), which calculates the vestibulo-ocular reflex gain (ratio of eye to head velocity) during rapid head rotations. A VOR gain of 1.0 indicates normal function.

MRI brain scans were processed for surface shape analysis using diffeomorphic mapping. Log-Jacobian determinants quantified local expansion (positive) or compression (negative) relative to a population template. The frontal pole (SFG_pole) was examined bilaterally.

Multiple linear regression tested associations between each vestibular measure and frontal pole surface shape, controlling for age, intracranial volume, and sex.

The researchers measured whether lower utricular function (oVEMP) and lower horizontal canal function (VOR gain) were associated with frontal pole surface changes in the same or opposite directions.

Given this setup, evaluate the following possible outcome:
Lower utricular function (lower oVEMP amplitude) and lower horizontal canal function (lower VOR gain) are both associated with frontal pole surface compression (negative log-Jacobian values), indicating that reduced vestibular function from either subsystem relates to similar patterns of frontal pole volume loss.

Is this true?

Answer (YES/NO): NO